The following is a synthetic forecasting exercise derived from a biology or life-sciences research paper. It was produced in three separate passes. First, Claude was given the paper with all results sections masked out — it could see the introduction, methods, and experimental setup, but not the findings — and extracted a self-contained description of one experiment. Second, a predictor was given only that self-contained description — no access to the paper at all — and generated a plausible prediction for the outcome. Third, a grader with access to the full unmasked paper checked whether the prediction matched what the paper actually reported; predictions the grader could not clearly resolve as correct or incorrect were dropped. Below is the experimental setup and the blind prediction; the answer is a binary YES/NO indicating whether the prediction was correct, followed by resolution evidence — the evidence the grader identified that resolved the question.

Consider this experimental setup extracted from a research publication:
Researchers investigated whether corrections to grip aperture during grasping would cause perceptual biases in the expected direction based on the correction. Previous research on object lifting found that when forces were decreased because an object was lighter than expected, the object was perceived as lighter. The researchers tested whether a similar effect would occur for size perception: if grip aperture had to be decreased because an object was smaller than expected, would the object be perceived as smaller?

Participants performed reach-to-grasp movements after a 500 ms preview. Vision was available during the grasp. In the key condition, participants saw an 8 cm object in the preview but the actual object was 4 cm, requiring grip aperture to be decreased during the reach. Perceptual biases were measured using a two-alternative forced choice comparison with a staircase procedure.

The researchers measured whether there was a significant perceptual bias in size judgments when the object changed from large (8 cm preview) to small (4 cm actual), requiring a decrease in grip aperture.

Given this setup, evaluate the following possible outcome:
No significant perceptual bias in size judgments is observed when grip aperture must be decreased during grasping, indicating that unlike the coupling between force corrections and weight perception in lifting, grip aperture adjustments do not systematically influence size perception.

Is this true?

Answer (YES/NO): YES